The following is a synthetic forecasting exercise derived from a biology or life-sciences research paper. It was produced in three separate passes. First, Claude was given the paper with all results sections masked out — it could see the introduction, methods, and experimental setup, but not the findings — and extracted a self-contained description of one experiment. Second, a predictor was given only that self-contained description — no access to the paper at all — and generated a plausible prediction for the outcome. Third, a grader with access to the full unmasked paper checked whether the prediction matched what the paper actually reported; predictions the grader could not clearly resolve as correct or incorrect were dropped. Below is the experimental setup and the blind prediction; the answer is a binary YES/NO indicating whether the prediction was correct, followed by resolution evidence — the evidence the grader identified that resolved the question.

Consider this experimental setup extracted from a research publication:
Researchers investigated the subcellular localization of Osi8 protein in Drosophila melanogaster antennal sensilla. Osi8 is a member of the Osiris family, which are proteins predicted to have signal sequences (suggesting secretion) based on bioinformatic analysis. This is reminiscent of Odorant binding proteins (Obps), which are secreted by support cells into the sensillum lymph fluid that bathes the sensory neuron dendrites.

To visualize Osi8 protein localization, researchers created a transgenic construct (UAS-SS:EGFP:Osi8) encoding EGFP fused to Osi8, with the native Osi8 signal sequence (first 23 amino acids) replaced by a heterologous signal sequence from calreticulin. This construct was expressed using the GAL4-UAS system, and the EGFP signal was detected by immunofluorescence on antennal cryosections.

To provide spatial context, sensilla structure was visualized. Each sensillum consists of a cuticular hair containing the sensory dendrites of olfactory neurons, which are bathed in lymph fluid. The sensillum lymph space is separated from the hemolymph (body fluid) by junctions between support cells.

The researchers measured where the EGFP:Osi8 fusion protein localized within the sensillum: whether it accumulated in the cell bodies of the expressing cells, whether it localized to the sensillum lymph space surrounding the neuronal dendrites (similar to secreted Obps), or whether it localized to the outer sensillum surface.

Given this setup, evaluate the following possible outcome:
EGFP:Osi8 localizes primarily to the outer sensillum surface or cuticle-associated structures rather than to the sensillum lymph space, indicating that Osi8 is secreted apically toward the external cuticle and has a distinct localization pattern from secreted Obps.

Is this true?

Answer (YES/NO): NO